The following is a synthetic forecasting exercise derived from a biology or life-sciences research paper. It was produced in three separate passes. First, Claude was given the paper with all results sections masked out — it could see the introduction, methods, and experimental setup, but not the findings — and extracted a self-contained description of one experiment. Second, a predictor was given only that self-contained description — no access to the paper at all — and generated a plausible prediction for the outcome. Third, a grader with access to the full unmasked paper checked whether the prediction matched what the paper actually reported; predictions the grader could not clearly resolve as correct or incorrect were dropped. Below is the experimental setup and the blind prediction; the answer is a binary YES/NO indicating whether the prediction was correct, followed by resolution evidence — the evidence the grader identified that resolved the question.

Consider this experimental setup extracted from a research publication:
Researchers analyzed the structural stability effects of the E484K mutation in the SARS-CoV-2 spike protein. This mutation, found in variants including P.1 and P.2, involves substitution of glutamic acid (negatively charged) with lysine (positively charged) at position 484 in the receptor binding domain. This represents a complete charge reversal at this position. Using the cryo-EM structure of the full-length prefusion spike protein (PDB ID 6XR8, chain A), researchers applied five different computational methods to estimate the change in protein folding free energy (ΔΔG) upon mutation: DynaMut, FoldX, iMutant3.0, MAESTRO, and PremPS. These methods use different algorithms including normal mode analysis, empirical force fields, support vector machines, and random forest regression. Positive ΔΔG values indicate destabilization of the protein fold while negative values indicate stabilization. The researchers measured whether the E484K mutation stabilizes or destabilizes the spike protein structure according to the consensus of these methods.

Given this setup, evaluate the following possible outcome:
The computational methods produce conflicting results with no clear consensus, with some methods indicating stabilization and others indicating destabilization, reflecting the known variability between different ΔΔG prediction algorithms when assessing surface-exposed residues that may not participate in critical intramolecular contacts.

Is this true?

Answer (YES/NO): NO